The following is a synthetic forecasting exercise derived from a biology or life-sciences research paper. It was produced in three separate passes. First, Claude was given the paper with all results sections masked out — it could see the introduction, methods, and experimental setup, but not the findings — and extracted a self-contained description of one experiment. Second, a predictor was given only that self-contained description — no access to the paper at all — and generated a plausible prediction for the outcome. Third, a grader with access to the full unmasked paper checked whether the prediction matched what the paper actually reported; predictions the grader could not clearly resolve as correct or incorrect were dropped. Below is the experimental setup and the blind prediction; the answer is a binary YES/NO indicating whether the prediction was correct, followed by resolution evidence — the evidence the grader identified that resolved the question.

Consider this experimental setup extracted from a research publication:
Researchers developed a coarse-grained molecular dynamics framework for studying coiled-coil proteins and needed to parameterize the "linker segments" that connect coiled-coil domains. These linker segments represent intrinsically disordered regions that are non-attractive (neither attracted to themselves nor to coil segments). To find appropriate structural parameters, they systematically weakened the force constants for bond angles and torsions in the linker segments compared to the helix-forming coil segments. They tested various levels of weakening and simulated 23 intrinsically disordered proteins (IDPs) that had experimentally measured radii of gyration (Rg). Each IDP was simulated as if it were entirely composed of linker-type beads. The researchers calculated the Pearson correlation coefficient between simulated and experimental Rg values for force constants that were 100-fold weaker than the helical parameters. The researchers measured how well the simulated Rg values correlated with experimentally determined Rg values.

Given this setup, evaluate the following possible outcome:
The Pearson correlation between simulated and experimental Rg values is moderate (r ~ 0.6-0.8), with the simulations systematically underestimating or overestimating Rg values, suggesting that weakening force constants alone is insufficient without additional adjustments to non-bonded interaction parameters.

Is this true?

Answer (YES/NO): NO